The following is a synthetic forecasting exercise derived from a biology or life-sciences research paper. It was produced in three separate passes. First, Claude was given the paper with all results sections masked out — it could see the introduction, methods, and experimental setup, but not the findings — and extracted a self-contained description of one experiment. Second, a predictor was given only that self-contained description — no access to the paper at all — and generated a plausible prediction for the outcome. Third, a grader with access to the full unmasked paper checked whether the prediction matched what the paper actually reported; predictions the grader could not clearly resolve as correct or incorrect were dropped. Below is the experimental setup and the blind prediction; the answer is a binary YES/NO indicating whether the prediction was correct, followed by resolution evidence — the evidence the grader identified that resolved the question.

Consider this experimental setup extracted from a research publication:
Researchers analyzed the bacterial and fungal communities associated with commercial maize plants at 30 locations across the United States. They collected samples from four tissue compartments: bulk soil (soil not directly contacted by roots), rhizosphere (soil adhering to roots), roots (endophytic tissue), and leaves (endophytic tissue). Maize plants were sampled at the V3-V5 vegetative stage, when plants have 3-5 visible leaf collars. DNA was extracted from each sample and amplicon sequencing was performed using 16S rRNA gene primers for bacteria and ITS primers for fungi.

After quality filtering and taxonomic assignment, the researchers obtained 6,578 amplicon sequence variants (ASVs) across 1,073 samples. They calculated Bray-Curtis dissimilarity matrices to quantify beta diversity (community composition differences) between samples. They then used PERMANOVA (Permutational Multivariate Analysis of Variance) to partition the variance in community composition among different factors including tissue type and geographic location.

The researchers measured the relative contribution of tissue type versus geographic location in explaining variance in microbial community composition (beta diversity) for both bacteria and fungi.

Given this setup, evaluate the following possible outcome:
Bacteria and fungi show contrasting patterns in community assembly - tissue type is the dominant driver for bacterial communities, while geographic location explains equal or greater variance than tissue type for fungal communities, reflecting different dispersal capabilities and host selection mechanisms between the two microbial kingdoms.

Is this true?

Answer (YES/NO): NO